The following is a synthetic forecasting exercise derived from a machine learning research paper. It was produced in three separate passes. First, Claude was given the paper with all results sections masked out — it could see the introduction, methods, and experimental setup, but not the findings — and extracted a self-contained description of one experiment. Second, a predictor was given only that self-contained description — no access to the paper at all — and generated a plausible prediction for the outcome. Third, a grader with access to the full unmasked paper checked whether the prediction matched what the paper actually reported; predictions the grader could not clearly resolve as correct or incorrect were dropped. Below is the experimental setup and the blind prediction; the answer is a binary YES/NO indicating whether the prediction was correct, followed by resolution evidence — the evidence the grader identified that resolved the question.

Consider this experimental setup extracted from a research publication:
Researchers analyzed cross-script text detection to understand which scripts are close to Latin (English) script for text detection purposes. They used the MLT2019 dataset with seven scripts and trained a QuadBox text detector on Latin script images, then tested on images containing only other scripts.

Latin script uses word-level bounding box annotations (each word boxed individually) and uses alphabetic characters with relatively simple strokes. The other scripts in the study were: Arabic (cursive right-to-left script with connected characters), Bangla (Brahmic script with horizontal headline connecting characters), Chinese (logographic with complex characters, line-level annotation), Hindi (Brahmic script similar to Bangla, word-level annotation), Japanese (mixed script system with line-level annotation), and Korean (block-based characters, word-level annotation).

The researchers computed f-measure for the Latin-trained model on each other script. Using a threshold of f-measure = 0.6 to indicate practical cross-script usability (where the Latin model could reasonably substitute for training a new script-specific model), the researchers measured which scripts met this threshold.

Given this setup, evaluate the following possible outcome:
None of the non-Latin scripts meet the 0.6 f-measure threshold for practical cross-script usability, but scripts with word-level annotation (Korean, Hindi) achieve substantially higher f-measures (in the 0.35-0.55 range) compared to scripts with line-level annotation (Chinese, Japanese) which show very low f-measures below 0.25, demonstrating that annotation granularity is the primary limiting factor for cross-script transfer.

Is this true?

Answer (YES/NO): NO